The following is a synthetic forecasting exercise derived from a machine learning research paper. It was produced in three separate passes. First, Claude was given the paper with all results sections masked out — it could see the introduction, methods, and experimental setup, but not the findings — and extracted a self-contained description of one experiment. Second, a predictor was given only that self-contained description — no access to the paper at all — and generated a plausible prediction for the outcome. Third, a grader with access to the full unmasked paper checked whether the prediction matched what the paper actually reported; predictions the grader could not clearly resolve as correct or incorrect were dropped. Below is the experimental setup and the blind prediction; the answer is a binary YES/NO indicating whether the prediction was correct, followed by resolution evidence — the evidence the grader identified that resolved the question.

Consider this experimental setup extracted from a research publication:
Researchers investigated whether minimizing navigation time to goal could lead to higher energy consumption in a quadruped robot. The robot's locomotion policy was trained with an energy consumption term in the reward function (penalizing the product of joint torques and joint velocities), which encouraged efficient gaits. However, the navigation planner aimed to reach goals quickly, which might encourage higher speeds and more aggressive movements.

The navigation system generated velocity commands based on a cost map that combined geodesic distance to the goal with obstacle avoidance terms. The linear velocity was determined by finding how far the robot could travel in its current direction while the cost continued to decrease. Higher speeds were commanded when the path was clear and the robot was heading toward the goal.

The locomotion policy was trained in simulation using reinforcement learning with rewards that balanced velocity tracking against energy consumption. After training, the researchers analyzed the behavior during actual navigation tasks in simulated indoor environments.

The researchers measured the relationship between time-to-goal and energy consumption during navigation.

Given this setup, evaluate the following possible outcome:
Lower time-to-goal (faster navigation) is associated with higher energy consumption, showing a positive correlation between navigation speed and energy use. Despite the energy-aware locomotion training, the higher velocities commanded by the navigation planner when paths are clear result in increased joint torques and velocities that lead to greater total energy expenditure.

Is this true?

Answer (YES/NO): YES